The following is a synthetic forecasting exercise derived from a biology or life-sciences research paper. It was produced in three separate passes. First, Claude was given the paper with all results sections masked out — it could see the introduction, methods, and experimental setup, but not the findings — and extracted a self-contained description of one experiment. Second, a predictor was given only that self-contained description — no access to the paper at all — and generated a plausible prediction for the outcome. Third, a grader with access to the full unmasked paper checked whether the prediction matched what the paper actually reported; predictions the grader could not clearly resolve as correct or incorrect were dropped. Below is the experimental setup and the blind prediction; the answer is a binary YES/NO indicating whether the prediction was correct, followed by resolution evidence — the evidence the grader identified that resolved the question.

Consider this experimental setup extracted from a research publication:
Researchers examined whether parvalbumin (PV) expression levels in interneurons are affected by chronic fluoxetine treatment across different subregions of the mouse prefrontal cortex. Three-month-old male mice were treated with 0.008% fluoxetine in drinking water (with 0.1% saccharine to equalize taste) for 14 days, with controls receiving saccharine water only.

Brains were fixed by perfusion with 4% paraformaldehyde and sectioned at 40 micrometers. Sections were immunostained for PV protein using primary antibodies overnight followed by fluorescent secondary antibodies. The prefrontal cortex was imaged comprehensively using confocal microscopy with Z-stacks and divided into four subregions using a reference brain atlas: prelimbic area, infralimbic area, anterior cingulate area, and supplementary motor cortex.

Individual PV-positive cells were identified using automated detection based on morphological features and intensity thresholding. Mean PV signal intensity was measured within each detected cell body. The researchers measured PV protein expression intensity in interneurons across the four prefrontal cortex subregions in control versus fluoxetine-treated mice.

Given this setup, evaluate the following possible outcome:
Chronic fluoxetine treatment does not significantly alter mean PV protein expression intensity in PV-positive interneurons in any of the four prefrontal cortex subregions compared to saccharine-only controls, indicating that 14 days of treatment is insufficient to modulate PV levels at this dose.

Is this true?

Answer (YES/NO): NO